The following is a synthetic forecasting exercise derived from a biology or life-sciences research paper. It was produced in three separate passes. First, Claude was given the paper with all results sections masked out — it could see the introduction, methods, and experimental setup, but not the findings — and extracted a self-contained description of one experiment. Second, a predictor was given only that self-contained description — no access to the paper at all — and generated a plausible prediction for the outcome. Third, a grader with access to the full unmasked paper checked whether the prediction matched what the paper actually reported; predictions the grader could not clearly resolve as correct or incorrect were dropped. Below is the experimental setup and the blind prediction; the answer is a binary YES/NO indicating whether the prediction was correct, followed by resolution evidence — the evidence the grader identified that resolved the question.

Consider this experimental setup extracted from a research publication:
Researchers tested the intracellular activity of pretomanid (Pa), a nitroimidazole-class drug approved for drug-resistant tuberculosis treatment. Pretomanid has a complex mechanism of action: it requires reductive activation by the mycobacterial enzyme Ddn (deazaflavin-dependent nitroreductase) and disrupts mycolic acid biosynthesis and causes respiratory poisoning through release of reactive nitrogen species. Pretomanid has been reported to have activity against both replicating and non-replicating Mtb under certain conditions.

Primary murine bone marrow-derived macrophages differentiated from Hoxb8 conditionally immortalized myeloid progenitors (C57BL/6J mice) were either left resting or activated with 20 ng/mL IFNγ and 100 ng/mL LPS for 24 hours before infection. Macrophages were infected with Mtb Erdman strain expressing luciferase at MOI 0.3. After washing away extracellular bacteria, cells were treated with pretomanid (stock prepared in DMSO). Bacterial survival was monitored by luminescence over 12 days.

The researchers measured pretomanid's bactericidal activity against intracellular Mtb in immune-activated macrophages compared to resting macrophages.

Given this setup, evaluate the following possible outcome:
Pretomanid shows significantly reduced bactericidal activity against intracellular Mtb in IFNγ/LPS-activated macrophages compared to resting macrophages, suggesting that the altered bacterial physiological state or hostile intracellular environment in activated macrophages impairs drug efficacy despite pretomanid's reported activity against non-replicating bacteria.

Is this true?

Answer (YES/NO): NO